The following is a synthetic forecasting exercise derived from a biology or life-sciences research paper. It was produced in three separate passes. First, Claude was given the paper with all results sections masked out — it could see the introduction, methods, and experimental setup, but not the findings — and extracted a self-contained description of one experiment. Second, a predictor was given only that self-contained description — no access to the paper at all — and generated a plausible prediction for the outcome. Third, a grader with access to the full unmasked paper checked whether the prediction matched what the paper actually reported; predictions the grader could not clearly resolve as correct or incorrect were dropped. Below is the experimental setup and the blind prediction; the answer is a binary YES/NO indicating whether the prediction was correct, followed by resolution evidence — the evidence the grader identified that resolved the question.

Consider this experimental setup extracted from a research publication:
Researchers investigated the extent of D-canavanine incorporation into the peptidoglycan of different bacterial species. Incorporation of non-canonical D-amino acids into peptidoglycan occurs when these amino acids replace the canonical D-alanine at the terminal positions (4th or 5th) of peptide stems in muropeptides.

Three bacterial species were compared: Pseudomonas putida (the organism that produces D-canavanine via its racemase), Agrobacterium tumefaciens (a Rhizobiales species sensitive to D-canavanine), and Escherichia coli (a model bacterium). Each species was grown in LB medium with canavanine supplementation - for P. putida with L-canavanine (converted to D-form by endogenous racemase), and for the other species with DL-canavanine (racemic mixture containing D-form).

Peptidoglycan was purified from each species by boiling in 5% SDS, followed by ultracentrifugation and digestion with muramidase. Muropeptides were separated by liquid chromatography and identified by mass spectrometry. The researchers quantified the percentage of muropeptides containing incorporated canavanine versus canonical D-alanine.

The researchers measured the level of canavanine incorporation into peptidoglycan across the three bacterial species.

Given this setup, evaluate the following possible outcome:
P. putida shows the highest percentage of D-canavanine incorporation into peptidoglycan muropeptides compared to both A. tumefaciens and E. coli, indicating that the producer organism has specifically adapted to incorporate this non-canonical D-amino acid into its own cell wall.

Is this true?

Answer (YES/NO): NO